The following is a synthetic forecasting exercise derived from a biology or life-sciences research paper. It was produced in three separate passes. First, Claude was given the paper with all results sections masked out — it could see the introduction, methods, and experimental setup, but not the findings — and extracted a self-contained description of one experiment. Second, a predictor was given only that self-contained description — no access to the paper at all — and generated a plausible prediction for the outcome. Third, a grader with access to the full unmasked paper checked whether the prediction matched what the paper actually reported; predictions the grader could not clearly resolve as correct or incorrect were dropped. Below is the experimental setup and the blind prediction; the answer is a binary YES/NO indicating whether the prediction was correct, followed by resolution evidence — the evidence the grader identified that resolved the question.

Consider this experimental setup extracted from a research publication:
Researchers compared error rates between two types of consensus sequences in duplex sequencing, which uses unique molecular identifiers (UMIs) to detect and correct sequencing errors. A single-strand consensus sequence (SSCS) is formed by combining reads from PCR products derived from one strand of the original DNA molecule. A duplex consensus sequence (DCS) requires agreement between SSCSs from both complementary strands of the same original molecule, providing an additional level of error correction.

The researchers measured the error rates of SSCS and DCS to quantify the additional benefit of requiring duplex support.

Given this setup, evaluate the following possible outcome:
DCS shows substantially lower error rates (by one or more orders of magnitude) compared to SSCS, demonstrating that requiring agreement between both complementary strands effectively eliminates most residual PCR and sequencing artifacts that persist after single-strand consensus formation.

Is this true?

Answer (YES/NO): YES